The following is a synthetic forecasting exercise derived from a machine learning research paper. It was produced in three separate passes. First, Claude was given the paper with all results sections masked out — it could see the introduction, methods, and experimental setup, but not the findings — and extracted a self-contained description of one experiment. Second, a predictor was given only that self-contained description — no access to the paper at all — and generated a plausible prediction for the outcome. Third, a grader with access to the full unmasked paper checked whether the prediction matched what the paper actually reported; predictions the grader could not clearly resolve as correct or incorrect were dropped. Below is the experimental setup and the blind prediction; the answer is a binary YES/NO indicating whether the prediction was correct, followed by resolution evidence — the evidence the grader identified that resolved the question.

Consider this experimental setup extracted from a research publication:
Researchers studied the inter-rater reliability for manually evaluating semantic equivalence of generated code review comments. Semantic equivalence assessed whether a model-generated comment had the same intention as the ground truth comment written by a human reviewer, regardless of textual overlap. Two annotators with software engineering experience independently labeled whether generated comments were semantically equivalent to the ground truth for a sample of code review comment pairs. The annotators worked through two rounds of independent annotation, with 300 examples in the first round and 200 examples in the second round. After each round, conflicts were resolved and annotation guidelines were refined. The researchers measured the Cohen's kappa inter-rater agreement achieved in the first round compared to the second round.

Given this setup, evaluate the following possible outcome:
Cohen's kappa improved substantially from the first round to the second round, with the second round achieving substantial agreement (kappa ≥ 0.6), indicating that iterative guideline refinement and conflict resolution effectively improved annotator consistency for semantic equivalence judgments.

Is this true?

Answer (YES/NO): NO